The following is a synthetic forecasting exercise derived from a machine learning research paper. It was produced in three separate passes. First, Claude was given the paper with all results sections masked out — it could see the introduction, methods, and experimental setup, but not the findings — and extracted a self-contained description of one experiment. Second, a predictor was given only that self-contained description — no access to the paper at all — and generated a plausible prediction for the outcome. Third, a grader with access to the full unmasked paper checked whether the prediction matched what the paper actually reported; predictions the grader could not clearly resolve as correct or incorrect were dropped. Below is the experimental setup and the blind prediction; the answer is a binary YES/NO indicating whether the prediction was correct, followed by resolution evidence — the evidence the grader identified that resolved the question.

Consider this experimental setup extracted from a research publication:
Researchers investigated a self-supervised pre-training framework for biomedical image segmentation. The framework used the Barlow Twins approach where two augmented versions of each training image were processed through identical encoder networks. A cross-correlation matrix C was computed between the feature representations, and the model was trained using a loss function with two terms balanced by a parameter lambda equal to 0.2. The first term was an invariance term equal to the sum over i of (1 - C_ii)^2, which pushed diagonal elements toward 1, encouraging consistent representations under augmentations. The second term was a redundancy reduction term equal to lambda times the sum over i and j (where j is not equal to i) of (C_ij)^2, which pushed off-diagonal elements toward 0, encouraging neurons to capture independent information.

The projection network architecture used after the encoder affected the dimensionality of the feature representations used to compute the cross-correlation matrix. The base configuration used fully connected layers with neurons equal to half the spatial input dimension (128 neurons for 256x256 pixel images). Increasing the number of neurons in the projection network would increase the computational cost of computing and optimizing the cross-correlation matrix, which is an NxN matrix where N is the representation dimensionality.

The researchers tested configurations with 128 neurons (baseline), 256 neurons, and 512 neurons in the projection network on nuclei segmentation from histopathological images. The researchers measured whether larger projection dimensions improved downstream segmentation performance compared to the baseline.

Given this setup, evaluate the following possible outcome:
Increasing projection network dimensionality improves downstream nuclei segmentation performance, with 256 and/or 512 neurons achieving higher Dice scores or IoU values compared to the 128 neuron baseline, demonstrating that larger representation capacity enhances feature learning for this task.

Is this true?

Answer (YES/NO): NO